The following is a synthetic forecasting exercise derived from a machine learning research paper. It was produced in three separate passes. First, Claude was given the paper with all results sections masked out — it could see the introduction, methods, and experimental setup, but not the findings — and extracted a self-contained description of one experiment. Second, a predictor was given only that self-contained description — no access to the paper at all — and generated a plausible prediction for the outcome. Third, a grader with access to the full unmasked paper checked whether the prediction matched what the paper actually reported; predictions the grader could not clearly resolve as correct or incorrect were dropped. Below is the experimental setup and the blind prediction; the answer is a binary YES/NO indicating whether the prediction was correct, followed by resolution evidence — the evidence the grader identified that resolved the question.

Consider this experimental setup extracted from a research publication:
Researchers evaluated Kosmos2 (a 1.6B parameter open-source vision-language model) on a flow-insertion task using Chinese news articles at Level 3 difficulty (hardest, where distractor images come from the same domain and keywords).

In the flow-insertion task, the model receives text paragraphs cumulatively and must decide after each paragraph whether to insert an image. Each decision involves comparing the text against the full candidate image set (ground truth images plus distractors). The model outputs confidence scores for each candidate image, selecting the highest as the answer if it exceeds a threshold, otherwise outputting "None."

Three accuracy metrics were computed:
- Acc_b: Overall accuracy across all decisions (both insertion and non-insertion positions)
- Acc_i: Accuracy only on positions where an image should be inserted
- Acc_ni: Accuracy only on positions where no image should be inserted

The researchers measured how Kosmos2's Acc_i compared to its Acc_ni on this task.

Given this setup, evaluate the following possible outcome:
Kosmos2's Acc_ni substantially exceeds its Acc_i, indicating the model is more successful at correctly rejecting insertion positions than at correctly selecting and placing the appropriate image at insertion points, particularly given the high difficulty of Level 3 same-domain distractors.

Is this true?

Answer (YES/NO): YES